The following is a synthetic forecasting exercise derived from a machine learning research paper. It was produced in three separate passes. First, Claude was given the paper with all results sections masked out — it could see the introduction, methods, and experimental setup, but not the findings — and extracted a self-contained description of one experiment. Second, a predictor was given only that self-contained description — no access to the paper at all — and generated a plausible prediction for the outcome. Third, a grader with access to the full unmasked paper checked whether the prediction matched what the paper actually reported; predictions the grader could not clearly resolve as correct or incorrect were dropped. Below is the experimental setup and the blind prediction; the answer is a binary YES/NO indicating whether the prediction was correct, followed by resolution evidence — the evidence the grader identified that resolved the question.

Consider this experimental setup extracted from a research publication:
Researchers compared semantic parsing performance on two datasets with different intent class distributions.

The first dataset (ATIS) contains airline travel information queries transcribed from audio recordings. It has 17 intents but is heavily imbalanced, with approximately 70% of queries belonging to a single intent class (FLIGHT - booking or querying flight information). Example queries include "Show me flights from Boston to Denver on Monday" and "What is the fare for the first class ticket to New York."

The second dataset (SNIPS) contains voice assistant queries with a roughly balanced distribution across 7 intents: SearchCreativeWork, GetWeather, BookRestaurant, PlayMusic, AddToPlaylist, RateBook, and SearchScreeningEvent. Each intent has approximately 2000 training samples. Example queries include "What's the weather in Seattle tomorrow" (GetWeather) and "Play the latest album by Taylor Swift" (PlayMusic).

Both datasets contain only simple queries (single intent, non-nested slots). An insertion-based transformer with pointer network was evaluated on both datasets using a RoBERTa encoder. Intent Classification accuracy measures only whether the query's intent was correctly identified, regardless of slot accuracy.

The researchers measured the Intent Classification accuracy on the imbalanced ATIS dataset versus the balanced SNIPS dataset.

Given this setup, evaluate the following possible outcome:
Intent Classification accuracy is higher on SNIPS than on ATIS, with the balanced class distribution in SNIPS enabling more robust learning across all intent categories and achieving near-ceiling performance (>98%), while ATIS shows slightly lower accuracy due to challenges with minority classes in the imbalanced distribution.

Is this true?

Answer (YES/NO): YES